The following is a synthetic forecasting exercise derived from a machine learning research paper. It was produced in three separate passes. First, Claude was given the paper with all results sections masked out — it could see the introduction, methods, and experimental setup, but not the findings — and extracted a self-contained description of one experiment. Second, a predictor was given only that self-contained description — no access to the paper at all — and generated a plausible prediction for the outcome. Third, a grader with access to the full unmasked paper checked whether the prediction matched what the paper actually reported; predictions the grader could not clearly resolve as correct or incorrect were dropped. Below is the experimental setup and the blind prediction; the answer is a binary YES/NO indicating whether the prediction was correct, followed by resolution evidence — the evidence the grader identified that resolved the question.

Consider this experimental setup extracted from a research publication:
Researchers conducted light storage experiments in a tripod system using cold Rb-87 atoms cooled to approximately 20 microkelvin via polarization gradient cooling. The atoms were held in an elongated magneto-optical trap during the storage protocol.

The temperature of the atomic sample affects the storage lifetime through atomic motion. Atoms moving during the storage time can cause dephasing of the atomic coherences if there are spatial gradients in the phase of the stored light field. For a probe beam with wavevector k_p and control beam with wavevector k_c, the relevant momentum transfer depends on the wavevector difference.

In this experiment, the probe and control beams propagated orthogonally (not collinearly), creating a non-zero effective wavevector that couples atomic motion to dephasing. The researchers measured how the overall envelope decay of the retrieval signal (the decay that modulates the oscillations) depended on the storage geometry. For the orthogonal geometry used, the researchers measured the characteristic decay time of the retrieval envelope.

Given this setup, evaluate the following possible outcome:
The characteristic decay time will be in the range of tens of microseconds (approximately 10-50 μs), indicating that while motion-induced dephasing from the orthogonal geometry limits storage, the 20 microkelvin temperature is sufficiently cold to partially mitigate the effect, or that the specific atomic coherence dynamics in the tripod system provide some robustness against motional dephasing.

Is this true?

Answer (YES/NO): NO